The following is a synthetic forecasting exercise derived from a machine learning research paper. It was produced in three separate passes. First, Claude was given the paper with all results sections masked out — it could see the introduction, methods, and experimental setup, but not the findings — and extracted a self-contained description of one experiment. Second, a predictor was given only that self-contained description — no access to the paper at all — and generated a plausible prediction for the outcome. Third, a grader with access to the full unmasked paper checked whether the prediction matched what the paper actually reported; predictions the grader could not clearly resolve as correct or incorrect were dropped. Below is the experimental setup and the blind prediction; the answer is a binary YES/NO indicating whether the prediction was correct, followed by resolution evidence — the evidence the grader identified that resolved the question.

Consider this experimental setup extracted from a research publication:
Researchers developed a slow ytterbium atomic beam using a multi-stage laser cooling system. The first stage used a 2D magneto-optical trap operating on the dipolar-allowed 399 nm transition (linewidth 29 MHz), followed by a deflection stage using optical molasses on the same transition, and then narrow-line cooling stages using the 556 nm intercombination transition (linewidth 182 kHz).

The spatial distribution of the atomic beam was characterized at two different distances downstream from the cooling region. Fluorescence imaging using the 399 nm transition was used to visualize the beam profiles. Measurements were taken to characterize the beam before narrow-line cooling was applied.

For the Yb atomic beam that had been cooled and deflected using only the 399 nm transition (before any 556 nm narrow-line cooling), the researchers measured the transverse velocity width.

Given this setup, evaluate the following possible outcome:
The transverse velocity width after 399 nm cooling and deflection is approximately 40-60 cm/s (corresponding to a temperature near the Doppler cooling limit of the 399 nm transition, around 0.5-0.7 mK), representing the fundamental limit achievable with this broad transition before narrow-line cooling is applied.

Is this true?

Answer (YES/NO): NO